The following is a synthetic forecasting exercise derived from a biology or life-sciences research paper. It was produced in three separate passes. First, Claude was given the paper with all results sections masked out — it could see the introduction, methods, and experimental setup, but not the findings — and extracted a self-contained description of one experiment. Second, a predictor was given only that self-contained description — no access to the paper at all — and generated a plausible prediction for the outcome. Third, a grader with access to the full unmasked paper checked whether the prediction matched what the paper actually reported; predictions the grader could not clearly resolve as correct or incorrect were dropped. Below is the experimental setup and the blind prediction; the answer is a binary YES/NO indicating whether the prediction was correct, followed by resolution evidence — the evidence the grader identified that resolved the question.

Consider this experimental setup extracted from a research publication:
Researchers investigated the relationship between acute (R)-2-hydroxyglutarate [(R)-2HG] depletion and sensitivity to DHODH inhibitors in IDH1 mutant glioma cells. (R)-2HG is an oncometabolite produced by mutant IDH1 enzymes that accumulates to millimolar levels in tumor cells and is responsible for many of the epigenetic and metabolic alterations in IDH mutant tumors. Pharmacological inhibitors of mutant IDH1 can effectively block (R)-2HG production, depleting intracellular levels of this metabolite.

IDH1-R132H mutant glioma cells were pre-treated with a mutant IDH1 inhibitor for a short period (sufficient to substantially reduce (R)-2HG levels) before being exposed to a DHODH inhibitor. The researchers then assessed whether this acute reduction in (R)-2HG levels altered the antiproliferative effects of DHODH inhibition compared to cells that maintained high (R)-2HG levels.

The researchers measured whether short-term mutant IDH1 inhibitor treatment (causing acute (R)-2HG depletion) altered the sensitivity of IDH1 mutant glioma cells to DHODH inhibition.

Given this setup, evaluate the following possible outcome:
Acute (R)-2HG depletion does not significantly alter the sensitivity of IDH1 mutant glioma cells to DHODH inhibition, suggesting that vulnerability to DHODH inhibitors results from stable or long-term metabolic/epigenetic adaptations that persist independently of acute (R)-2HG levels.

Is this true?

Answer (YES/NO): YES